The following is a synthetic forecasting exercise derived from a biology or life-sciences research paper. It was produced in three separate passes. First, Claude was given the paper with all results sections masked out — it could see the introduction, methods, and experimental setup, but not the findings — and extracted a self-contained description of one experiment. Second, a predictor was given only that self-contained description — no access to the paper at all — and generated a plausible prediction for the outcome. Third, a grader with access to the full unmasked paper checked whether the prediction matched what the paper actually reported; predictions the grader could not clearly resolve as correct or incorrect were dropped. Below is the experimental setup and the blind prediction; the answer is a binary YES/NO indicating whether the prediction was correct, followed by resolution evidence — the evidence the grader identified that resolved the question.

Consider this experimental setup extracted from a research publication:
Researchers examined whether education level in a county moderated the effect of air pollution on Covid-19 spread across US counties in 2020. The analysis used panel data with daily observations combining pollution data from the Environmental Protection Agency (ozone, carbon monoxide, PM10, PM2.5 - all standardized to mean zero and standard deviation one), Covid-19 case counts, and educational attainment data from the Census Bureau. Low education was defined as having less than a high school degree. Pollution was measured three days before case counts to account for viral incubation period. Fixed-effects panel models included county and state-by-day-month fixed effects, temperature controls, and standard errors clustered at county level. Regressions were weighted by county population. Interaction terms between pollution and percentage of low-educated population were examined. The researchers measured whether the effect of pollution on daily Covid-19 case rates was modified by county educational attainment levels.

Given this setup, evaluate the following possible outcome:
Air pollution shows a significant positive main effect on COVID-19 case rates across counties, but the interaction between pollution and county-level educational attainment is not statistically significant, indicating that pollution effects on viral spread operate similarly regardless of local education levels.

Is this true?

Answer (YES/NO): NO